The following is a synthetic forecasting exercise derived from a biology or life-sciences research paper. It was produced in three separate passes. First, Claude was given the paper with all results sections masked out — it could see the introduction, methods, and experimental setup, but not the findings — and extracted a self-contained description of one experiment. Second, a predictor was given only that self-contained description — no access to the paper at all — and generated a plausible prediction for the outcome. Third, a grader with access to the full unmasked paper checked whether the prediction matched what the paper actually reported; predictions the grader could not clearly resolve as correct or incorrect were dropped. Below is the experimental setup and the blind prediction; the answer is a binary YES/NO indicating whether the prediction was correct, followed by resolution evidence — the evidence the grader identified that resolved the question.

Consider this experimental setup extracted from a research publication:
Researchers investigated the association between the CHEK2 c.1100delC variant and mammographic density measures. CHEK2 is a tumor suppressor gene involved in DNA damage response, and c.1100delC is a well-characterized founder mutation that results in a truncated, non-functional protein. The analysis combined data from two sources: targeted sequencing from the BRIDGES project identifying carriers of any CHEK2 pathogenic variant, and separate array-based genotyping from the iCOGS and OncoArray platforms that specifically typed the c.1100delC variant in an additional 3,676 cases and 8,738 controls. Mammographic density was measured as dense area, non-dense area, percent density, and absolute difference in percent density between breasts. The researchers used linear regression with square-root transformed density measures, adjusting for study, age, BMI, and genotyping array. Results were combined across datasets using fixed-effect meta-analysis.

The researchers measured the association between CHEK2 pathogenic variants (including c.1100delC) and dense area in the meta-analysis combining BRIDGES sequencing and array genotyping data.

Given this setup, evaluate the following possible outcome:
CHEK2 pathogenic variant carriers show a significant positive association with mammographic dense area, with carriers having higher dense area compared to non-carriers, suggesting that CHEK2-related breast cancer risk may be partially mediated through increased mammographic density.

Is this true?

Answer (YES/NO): NO